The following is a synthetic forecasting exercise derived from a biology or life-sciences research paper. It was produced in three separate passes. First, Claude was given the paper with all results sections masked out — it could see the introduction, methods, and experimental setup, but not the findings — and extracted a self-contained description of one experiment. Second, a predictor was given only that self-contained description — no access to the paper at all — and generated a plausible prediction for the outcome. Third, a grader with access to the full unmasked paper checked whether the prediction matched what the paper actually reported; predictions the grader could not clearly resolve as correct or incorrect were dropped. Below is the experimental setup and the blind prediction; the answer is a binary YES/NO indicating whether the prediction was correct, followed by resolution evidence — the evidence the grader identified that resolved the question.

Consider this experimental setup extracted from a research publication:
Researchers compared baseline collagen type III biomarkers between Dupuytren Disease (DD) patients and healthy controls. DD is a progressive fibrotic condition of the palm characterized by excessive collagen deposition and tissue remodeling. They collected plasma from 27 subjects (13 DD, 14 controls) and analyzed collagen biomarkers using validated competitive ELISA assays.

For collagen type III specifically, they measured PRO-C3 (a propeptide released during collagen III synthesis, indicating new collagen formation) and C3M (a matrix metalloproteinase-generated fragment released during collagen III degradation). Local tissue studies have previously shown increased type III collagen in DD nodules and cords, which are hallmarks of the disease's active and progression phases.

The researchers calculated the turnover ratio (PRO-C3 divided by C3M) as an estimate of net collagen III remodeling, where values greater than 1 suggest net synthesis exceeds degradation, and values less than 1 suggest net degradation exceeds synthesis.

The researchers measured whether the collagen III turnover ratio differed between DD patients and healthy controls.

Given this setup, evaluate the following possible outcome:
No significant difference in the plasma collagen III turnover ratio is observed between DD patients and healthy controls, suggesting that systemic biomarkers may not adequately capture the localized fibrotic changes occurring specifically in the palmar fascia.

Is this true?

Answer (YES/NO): YES